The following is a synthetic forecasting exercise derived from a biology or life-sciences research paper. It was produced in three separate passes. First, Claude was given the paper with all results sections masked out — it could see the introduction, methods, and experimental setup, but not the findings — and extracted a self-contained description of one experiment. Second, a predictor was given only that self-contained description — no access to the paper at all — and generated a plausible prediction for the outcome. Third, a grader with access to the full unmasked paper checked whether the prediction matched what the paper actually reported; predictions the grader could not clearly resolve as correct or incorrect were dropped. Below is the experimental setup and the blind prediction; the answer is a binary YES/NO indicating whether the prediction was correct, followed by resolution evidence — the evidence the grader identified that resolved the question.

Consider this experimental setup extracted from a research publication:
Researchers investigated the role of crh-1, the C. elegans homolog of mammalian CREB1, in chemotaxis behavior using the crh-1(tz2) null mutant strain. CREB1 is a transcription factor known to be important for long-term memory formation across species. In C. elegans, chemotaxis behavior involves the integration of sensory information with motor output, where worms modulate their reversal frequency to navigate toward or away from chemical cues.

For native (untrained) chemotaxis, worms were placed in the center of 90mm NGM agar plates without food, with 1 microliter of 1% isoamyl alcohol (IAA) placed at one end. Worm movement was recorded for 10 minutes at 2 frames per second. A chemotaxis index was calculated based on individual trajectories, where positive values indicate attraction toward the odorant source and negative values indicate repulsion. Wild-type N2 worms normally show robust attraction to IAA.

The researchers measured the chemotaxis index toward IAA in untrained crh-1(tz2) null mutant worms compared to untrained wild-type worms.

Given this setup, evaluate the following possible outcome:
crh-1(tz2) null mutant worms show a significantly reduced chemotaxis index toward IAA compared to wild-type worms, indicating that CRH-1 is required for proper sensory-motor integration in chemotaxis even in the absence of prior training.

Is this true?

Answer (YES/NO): YES